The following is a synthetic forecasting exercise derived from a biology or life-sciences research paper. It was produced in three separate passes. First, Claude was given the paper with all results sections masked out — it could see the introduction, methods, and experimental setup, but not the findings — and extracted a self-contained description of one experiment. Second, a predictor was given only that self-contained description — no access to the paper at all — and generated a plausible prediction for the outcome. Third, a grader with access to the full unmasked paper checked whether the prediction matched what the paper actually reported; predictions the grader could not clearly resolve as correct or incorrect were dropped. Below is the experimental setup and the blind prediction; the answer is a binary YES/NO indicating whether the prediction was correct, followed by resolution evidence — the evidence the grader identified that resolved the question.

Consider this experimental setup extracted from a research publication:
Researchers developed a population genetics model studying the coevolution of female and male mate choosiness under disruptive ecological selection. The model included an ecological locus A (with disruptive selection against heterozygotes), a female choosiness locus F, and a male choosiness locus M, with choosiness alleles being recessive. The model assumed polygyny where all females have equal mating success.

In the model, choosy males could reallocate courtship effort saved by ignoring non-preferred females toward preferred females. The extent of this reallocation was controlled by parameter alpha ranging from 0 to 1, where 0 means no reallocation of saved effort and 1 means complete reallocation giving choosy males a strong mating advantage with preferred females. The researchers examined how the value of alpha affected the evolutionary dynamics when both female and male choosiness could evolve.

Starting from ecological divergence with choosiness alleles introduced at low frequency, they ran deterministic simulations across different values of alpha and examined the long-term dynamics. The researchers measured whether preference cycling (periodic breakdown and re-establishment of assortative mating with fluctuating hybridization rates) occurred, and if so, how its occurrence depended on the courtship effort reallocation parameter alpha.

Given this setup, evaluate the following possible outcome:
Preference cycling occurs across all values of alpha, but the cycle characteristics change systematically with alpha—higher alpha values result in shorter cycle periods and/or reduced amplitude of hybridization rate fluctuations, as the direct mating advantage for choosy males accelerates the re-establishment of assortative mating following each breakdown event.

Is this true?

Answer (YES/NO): NO